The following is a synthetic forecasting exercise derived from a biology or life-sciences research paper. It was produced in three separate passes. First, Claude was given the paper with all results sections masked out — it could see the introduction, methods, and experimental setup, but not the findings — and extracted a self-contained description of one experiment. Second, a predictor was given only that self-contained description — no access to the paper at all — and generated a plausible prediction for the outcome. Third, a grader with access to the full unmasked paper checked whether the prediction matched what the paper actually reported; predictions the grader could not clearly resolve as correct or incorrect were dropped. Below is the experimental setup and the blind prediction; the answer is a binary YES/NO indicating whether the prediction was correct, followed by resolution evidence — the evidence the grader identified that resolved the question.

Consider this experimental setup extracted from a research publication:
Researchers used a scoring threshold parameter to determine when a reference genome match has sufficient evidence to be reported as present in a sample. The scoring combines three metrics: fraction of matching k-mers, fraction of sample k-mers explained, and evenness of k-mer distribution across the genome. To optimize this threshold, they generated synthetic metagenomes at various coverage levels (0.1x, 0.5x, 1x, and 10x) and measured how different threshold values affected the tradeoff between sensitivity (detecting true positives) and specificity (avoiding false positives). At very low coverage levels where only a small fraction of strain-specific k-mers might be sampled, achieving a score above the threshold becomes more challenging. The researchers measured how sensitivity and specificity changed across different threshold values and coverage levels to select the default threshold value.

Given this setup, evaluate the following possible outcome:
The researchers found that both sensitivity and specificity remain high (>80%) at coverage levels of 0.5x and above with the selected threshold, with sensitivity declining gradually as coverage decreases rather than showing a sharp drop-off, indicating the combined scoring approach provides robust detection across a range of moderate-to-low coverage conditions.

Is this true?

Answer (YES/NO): NO